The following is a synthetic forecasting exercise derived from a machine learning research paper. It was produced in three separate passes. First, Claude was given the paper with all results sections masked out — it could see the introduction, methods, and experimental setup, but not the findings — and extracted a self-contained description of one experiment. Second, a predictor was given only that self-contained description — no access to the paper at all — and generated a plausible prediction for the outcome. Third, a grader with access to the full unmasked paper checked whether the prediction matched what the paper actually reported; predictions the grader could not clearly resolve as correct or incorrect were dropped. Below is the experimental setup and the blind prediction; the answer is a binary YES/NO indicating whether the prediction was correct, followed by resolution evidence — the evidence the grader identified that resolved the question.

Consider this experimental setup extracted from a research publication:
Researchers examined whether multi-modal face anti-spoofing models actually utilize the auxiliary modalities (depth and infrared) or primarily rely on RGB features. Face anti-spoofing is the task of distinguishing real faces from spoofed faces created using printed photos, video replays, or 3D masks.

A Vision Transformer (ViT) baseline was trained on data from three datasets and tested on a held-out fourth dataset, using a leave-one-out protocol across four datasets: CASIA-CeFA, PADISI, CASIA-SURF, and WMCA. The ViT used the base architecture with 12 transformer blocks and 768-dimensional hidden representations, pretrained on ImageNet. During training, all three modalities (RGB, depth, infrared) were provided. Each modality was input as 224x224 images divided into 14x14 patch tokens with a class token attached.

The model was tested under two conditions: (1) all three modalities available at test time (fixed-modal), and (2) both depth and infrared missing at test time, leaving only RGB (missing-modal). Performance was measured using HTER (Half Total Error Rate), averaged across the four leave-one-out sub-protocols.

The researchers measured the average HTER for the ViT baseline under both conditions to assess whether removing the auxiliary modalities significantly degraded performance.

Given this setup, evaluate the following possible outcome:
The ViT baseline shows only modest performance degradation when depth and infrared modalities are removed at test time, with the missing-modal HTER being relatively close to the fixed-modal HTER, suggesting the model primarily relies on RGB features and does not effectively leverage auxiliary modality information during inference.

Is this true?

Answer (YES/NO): YES